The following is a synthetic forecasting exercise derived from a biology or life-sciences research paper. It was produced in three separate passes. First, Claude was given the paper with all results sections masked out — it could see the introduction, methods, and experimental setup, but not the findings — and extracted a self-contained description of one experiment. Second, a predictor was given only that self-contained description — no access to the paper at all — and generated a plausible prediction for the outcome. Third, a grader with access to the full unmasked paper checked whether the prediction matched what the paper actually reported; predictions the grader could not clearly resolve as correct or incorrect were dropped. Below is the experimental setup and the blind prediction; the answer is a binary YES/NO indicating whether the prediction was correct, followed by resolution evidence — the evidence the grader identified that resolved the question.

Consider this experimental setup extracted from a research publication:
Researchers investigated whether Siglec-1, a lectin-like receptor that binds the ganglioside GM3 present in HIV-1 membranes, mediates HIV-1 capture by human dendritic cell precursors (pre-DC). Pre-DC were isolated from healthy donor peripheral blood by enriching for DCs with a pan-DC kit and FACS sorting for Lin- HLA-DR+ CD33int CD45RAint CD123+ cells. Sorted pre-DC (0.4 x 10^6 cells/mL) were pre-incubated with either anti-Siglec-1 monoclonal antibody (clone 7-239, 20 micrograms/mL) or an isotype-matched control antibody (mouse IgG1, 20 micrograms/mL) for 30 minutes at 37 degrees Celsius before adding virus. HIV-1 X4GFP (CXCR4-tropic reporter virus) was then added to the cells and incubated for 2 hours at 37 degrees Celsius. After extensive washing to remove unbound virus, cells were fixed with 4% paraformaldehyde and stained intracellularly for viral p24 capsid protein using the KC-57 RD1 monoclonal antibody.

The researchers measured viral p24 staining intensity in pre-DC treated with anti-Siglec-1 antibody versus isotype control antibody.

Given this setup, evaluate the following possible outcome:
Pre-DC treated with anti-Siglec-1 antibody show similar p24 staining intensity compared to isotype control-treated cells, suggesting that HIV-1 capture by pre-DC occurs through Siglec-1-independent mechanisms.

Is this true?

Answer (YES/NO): NO